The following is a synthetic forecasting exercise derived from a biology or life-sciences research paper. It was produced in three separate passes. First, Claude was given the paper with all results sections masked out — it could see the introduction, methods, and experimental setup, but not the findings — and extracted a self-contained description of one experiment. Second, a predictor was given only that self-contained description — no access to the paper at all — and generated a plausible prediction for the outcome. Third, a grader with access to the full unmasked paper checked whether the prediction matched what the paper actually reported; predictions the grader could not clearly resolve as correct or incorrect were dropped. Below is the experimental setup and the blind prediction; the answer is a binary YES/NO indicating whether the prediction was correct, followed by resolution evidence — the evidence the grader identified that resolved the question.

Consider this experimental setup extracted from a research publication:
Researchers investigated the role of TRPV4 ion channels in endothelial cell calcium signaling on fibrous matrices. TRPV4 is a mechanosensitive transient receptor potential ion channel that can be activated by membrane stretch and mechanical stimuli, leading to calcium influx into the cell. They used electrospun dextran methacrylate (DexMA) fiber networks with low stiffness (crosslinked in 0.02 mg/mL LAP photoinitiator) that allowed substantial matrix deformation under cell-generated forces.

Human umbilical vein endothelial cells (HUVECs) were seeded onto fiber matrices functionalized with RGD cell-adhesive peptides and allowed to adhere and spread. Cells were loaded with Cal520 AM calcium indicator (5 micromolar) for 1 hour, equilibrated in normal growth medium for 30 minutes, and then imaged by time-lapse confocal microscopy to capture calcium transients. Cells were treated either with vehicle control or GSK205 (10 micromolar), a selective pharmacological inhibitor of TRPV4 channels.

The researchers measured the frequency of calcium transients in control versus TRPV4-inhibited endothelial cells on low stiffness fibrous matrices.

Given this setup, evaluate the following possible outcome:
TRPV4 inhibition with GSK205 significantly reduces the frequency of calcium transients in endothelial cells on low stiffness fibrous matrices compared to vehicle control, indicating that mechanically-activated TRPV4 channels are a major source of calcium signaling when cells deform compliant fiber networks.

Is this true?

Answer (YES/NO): YES